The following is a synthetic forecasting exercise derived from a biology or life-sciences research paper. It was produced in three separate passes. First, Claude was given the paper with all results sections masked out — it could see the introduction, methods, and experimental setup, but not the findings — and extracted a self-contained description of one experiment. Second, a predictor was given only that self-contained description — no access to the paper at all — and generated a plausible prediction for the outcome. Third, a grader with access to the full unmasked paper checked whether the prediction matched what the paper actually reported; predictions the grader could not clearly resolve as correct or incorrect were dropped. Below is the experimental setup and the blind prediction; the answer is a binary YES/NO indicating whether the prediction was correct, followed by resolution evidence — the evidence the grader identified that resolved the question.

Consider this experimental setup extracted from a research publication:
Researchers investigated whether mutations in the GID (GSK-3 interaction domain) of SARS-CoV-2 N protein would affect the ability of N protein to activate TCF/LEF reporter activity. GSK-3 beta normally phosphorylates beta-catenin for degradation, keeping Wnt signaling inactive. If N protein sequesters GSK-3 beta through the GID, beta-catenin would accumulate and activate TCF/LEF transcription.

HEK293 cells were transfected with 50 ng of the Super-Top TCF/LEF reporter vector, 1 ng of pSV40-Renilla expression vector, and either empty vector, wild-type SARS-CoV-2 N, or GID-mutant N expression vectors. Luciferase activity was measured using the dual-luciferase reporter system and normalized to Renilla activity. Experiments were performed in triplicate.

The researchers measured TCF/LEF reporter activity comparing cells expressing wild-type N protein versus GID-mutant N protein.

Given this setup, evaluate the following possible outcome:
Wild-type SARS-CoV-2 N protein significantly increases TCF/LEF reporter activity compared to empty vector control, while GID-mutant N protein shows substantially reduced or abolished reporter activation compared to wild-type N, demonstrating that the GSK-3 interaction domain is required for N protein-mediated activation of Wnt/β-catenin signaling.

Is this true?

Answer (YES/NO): NO